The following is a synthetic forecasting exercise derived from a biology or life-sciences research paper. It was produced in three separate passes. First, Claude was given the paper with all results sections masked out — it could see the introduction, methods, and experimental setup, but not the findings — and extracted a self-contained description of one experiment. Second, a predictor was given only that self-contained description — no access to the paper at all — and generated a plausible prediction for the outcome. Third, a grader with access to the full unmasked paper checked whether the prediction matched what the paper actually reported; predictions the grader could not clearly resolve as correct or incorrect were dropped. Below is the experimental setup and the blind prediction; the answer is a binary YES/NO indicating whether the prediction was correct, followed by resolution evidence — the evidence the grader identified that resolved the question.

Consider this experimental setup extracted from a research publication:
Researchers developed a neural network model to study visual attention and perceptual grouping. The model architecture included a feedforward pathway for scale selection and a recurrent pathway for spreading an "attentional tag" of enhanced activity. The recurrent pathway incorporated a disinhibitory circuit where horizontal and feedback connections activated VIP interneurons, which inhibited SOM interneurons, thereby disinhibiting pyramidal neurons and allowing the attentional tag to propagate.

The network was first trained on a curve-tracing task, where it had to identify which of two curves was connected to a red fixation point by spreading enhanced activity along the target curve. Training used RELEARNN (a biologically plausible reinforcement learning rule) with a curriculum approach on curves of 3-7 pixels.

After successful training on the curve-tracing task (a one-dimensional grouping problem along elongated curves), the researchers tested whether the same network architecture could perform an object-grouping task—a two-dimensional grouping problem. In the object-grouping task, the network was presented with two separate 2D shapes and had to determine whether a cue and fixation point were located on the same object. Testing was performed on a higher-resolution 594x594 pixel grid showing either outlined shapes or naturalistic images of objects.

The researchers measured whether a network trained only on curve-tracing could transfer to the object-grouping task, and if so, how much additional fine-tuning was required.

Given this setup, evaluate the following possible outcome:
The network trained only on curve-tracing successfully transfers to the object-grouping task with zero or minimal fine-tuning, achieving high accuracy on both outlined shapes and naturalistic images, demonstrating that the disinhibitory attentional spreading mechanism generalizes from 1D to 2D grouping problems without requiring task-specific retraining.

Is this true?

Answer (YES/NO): NO